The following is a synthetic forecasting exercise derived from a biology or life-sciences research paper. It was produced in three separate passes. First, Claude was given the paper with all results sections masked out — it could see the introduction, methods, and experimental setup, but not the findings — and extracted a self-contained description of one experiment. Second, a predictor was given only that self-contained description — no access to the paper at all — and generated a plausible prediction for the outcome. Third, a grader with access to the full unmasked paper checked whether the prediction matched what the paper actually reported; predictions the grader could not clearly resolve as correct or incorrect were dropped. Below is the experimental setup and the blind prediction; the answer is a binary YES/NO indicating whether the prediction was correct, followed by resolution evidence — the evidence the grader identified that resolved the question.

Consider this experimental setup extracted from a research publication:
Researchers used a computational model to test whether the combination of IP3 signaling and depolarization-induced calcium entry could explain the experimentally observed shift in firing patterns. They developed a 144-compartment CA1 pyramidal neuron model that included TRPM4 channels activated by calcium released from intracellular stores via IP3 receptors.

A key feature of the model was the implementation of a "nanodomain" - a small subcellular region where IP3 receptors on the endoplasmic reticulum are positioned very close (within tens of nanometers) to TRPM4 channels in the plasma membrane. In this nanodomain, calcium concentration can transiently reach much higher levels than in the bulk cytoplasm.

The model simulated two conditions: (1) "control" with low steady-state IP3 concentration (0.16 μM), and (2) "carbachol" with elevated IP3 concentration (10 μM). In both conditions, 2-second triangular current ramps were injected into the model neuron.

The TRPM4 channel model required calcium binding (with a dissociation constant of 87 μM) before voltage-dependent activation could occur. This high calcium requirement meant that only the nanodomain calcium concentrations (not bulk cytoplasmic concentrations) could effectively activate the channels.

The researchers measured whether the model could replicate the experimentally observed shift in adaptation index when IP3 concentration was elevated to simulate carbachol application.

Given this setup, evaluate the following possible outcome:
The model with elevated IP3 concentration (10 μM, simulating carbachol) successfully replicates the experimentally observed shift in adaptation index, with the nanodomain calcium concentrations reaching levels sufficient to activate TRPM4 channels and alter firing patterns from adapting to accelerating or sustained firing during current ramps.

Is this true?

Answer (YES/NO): YES